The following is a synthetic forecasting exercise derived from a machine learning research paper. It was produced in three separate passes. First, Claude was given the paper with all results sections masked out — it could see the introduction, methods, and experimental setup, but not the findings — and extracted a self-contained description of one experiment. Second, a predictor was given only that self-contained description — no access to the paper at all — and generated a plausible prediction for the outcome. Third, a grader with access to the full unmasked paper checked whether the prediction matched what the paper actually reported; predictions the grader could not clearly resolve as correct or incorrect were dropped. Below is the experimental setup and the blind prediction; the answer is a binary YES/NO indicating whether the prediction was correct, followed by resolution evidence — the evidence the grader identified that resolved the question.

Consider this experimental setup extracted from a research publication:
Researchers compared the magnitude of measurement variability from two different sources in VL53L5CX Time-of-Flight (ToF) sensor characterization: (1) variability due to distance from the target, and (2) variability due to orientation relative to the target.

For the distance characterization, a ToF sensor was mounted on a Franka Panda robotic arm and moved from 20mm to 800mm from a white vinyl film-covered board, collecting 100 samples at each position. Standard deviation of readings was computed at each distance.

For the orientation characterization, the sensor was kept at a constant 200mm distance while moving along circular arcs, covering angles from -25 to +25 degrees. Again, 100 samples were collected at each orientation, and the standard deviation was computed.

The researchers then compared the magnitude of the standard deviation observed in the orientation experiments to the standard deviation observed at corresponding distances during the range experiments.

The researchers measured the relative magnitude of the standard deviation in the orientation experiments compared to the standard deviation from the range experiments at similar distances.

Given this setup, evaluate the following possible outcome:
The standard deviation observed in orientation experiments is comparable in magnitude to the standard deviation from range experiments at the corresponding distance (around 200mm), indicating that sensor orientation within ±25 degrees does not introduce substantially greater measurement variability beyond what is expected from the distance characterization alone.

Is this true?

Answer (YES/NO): NO